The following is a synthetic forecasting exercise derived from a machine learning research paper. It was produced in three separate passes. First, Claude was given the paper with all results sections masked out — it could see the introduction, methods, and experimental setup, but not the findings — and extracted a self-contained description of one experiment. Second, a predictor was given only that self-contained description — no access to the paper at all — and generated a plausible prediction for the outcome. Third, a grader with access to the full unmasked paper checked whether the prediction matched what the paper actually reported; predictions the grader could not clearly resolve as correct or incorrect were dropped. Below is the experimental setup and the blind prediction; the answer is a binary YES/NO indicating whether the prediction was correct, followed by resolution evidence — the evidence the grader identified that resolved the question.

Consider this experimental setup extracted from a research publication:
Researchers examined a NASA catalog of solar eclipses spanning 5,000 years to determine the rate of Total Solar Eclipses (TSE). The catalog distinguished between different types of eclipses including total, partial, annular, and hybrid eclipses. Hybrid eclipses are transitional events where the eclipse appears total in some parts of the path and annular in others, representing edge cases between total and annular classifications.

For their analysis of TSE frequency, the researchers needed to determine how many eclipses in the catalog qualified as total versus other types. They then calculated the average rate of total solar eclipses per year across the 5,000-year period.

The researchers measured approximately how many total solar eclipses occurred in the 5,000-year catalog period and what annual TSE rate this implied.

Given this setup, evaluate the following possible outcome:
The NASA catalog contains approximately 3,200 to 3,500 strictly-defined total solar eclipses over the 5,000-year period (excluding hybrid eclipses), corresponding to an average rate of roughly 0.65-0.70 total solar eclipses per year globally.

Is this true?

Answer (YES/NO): NO